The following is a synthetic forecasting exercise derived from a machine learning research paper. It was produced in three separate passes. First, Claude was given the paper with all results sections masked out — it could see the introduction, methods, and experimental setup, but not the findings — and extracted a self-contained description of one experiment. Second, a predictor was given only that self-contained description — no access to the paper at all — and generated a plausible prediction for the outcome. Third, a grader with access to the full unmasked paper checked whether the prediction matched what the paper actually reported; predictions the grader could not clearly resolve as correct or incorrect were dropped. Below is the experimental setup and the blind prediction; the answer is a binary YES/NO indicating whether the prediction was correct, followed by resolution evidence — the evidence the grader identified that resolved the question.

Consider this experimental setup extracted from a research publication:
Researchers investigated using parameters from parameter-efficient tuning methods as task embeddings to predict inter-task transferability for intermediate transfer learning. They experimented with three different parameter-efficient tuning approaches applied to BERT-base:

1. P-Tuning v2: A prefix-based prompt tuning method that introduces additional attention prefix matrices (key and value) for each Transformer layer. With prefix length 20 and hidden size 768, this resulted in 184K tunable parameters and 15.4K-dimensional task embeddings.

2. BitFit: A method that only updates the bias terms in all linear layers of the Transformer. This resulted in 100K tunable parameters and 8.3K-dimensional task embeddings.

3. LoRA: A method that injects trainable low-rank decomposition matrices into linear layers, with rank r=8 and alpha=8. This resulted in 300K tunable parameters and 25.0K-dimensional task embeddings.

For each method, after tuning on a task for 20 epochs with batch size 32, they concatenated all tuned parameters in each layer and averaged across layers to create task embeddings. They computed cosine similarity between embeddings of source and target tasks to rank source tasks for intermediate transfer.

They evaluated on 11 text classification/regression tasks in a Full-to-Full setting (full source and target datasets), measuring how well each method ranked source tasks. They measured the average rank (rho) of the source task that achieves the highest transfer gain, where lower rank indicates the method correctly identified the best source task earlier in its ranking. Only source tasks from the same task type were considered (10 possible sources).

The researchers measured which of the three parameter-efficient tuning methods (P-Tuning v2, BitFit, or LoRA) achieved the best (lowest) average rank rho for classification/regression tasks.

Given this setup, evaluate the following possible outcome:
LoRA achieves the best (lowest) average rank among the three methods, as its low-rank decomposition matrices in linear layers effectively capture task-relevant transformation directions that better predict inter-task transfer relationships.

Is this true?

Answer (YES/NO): NO